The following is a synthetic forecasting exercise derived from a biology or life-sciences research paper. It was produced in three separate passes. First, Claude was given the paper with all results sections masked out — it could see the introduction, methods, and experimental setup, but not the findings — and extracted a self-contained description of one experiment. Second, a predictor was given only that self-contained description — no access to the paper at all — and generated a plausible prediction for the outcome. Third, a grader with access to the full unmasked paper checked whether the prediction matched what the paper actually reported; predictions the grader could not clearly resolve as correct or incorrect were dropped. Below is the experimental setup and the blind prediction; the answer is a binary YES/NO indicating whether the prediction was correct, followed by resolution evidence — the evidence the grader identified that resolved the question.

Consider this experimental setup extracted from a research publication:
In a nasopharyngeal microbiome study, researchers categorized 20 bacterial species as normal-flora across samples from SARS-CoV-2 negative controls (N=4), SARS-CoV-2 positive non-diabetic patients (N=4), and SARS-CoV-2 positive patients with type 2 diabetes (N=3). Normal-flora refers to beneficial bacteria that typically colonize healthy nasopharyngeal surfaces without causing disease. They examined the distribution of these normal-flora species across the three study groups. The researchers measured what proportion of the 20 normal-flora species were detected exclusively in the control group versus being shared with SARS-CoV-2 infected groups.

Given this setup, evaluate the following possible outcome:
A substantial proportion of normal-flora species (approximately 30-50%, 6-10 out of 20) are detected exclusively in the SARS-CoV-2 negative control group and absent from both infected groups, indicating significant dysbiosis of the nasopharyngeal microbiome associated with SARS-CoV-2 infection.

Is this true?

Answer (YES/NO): NO